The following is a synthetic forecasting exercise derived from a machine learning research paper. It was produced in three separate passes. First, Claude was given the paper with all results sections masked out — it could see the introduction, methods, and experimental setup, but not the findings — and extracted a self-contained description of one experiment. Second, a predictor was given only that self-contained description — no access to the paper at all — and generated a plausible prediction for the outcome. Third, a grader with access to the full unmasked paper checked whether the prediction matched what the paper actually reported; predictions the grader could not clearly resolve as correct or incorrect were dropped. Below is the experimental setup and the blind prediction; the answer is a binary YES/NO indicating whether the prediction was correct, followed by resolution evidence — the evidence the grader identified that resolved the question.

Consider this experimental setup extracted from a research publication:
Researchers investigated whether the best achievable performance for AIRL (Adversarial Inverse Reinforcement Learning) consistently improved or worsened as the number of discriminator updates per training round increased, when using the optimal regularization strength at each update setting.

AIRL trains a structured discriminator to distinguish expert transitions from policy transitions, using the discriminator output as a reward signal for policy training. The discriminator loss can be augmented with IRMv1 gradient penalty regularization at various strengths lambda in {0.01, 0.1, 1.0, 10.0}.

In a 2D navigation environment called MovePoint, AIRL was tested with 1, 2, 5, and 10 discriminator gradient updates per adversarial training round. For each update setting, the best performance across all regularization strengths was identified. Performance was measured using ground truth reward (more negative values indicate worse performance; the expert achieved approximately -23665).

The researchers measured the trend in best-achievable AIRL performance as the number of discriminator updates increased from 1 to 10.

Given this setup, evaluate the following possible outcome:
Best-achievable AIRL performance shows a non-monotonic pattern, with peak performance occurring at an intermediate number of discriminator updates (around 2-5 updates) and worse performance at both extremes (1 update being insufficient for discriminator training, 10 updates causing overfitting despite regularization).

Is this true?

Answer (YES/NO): NO